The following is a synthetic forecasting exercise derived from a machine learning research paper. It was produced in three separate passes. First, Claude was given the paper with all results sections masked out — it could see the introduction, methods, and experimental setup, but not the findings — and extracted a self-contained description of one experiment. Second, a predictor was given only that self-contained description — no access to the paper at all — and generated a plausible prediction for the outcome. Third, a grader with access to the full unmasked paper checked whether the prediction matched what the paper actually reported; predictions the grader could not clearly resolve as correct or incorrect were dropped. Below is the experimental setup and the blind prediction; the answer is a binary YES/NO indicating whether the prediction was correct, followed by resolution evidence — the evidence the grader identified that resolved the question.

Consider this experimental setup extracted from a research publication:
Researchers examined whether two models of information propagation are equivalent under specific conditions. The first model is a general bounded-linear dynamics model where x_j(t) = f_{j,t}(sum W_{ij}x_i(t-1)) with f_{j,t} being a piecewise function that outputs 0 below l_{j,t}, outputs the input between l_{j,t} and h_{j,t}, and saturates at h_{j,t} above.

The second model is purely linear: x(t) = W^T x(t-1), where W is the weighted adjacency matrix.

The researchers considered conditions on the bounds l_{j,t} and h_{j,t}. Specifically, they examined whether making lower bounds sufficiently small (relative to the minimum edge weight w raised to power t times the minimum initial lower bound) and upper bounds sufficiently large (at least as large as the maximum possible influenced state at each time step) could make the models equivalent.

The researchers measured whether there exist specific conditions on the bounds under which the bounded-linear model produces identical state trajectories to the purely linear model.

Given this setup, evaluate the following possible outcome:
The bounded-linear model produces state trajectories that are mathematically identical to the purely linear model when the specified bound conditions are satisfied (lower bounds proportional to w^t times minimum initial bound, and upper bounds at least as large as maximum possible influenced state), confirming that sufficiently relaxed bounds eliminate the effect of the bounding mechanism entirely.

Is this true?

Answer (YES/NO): YES